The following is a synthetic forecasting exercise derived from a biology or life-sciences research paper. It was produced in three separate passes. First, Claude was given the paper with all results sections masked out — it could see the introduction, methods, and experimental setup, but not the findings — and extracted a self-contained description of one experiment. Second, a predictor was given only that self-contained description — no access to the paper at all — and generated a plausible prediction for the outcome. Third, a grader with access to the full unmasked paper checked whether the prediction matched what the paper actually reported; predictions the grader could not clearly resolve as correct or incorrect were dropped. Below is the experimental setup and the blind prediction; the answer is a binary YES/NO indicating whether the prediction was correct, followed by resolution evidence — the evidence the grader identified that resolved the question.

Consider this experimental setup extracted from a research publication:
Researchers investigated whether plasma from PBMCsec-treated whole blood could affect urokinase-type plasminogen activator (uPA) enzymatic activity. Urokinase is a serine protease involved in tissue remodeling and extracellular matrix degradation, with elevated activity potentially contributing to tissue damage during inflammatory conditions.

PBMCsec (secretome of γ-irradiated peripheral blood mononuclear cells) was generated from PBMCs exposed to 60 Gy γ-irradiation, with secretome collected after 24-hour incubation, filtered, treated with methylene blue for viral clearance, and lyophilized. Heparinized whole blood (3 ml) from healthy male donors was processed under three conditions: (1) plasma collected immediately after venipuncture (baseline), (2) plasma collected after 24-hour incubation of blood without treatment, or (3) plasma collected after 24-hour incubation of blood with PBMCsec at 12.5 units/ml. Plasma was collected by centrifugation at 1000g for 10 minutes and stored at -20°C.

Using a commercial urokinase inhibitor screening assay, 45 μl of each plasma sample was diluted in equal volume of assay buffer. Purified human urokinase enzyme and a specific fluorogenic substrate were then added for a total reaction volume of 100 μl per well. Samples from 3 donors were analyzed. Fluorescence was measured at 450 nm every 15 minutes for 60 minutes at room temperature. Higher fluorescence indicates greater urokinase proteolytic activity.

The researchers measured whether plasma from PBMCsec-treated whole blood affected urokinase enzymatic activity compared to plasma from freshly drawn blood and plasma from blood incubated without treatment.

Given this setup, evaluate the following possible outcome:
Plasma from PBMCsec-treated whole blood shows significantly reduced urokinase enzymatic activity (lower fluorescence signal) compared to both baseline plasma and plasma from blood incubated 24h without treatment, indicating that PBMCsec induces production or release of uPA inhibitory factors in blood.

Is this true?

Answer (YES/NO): YES